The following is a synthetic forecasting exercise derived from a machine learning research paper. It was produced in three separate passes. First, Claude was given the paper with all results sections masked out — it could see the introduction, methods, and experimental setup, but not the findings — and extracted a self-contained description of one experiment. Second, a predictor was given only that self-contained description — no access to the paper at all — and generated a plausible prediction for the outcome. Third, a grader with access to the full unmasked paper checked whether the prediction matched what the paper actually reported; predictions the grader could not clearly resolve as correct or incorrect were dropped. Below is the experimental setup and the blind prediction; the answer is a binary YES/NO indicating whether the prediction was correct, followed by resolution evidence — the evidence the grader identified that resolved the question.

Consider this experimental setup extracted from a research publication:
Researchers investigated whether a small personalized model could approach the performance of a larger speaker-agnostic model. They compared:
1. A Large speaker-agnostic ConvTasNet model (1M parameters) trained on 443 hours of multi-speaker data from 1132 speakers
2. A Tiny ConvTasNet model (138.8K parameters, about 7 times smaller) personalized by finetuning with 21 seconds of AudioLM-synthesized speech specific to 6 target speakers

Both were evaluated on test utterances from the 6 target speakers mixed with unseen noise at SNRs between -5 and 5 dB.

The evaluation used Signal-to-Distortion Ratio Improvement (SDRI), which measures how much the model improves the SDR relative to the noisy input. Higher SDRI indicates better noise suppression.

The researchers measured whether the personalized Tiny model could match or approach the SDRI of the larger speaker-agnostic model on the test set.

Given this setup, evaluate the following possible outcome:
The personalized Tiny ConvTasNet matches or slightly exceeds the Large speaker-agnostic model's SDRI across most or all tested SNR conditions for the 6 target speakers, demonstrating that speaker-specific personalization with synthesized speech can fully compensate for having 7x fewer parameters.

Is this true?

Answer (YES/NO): NO